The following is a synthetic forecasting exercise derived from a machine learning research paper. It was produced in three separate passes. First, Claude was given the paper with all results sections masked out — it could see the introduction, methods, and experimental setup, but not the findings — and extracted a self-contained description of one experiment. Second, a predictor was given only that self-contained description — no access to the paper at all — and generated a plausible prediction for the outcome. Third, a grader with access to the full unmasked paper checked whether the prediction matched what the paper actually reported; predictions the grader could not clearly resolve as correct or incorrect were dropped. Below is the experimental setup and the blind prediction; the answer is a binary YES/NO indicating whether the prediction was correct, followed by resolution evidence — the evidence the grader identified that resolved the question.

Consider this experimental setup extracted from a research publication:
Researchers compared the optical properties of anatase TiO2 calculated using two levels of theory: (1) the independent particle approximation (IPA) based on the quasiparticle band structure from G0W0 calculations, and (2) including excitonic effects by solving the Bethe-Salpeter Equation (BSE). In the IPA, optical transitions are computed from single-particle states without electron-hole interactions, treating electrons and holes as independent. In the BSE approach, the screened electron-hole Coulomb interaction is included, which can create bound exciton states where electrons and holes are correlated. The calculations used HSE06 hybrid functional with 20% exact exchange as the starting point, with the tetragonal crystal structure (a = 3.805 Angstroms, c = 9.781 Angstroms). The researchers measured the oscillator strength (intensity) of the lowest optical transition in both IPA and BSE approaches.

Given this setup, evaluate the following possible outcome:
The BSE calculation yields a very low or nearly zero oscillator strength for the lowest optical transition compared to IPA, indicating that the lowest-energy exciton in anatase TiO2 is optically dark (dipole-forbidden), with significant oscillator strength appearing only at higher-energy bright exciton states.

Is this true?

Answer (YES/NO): NO